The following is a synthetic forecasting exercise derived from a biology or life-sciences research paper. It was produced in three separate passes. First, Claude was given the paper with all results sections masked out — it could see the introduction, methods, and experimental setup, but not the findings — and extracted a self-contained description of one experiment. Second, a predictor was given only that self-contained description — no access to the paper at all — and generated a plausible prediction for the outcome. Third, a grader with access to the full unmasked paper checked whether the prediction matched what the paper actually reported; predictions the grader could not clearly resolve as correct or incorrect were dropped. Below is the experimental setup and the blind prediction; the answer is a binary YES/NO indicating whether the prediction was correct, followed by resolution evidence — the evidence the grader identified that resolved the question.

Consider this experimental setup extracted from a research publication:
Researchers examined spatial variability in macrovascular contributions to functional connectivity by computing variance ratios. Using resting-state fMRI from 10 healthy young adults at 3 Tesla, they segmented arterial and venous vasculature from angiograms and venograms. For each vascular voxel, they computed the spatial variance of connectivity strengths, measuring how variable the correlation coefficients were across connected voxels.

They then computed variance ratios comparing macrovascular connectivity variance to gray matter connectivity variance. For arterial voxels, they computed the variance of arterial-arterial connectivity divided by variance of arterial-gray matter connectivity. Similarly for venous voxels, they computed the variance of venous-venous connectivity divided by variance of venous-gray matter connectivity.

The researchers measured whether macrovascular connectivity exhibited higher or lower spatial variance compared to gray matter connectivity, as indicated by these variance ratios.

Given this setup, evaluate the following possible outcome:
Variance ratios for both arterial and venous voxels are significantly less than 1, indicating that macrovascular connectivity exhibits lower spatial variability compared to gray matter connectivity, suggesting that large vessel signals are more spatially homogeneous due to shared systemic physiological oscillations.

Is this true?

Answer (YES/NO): NO